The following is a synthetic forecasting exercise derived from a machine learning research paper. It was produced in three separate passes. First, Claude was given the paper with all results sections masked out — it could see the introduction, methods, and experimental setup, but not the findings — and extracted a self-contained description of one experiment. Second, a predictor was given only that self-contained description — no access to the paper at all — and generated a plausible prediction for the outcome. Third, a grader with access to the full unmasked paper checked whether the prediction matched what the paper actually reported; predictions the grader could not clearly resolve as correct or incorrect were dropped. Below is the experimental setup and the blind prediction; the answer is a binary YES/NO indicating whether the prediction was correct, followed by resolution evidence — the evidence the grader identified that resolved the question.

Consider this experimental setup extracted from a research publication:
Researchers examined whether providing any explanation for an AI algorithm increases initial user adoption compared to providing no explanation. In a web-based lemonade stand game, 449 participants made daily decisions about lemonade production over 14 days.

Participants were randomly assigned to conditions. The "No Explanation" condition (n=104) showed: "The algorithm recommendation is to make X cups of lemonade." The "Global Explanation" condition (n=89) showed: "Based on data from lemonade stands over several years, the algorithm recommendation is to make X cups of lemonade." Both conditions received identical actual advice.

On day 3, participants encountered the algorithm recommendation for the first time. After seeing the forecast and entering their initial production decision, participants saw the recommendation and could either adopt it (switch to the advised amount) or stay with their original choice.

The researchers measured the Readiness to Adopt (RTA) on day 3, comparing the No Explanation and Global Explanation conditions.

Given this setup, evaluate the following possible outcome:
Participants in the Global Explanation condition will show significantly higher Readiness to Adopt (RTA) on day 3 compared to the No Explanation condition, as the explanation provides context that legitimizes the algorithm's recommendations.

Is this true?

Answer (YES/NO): NO